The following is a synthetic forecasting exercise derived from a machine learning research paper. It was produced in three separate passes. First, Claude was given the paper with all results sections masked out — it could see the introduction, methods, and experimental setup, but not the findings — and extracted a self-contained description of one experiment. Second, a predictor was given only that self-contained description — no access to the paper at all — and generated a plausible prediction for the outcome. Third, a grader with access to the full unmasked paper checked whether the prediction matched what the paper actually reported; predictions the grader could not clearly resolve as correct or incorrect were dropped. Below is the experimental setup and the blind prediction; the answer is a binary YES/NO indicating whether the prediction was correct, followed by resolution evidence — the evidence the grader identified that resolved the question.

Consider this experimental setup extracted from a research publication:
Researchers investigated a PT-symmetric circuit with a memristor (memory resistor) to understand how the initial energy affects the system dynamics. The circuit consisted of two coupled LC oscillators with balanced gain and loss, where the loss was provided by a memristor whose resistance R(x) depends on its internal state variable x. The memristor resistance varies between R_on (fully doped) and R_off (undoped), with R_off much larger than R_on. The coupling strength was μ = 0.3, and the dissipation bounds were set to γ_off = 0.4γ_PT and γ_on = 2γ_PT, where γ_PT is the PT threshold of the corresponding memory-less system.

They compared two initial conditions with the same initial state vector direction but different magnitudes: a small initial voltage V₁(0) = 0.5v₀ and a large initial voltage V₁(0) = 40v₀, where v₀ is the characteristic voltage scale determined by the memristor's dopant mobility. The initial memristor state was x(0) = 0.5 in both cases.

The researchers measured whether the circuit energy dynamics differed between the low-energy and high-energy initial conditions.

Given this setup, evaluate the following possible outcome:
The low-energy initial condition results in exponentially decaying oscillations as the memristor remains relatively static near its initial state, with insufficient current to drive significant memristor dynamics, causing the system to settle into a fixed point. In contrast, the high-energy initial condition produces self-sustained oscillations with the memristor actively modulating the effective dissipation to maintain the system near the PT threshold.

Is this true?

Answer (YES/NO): NO